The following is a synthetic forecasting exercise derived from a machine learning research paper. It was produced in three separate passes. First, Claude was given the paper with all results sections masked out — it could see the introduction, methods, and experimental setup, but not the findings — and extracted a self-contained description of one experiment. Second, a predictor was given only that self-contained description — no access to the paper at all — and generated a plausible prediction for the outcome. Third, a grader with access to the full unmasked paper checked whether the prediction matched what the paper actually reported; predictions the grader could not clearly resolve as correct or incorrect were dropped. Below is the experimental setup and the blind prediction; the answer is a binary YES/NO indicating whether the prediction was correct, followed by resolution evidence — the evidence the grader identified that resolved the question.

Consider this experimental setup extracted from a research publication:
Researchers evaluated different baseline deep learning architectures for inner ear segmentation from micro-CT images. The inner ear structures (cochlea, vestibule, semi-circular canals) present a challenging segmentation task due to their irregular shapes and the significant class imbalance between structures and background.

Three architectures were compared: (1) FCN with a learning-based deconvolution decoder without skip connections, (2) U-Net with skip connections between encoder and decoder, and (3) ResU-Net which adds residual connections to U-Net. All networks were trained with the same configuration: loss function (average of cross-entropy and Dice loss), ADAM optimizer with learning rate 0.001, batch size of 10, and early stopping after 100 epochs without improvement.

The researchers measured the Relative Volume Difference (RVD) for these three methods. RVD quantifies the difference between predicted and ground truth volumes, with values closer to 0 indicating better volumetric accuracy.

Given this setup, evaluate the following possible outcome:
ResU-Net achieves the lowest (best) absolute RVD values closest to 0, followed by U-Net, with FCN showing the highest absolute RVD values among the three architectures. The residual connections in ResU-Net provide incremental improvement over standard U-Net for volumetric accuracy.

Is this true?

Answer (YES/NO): NO